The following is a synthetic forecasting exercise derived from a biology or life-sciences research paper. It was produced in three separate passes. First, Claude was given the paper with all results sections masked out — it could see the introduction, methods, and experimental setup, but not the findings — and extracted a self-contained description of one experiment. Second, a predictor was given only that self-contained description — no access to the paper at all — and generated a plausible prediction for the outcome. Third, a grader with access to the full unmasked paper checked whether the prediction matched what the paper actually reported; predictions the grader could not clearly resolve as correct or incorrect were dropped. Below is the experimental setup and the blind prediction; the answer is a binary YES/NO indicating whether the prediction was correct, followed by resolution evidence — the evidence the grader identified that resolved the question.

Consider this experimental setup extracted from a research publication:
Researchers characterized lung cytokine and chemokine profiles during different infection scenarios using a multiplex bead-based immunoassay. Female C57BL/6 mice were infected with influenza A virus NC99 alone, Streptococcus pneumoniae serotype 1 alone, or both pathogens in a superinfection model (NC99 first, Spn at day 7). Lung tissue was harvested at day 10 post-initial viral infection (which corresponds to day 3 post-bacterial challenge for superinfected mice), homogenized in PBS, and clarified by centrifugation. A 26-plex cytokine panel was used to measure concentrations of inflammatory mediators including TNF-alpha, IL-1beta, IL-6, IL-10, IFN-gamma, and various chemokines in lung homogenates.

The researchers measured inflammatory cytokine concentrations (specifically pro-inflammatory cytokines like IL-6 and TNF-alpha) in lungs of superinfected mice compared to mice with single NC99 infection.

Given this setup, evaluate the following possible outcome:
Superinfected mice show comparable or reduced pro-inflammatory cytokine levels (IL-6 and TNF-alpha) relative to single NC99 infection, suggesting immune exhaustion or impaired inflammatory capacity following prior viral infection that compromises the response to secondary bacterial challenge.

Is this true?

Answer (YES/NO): NO